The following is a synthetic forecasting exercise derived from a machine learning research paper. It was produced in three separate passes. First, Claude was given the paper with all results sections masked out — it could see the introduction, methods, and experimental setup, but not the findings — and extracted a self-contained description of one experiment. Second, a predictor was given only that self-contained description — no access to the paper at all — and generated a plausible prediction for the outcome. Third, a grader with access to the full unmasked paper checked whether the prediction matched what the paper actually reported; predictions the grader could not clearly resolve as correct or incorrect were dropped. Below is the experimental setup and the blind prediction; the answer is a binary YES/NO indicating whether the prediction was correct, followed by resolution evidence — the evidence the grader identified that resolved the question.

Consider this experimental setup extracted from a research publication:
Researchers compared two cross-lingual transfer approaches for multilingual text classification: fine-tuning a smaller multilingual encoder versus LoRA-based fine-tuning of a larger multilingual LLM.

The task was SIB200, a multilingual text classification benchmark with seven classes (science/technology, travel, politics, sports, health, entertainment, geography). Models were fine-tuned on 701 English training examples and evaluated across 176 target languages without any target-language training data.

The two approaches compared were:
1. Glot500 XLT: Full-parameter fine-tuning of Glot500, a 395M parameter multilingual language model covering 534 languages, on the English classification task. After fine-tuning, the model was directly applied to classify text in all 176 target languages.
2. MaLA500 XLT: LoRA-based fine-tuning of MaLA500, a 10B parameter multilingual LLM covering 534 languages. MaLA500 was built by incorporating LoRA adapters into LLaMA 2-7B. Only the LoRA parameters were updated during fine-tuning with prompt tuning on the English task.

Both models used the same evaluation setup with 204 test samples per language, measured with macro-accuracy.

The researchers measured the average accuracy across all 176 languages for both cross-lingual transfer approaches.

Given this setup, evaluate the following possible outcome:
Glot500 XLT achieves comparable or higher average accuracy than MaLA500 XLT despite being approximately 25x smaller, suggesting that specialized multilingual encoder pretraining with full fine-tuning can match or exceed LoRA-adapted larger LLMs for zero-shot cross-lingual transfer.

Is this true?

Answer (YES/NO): YES